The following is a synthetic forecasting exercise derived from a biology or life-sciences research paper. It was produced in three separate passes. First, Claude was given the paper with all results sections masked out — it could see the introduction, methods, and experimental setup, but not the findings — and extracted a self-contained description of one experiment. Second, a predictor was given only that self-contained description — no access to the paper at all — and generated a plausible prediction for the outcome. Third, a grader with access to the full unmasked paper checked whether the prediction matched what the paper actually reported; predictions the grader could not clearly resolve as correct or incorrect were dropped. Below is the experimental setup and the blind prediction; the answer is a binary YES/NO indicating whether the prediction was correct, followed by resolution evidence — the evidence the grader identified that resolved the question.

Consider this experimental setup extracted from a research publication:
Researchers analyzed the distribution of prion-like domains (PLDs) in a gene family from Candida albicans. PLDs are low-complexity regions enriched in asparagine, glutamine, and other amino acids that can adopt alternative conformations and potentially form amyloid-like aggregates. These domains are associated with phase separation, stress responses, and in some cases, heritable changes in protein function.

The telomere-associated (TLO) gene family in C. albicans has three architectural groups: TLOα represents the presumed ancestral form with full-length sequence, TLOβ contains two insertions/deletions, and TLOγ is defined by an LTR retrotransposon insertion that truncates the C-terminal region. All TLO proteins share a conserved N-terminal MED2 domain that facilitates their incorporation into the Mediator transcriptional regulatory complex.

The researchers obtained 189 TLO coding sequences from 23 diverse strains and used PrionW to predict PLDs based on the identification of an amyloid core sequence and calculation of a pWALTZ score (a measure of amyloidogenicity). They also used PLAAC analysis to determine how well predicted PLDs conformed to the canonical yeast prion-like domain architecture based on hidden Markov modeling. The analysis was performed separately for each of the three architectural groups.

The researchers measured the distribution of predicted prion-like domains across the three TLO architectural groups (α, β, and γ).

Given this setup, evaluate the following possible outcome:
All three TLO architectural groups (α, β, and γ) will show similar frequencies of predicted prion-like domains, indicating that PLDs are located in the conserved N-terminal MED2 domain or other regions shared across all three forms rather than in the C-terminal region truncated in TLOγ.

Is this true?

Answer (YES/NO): NO